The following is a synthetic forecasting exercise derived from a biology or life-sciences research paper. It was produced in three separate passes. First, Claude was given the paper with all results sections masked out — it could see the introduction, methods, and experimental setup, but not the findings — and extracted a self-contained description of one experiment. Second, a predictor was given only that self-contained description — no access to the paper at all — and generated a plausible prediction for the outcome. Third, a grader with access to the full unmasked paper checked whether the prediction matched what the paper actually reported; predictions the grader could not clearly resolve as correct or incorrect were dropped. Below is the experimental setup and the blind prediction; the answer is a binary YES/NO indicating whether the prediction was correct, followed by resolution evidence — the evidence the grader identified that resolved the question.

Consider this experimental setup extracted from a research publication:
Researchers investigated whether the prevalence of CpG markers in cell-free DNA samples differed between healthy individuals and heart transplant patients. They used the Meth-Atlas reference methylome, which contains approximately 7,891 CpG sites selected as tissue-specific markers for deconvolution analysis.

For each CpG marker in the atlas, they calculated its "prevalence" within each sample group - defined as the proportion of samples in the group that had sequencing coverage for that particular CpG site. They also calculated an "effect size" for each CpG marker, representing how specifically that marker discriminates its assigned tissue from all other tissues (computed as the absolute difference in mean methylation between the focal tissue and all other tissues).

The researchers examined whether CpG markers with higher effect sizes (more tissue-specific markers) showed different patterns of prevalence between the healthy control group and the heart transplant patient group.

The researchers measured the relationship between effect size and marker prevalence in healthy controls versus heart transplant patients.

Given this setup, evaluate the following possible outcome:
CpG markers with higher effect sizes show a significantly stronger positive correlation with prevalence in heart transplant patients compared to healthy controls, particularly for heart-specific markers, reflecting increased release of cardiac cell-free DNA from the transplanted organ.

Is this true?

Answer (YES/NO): NO